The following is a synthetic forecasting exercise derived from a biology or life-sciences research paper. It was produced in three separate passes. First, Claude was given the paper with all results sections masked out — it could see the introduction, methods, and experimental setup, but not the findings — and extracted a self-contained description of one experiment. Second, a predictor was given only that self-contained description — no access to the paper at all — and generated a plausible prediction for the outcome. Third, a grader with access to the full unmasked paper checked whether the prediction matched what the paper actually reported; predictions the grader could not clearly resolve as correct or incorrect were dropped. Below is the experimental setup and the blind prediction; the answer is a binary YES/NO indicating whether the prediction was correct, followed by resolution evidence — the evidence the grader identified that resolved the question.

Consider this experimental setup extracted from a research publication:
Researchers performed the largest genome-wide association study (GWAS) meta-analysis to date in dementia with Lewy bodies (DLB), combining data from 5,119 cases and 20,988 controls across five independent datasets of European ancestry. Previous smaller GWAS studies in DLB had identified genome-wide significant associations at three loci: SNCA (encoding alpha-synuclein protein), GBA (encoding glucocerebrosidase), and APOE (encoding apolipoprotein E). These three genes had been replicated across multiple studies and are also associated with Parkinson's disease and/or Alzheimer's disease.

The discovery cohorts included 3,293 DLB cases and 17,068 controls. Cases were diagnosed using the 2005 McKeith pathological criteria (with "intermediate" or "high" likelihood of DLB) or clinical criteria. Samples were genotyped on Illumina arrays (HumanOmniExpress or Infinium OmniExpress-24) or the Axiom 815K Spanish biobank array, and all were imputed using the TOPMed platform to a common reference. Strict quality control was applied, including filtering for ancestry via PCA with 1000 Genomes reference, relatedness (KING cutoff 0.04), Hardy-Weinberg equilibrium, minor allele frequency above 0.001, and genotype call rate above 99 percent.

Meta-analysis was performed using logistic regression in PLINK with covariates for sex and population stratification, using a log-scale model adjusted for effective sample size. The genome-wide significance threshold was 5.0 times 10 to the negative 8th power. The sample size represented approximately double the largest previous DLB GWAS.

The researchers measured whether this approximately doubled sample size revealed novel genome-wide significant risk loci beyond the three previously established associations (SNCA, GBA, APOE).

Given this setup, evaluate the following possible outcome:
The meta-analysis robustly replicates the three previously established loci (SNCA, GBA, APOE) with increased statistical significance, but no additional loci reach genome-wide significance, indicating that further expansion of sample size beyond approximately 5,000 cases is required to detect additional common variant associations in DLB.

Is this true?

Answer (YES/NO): YES